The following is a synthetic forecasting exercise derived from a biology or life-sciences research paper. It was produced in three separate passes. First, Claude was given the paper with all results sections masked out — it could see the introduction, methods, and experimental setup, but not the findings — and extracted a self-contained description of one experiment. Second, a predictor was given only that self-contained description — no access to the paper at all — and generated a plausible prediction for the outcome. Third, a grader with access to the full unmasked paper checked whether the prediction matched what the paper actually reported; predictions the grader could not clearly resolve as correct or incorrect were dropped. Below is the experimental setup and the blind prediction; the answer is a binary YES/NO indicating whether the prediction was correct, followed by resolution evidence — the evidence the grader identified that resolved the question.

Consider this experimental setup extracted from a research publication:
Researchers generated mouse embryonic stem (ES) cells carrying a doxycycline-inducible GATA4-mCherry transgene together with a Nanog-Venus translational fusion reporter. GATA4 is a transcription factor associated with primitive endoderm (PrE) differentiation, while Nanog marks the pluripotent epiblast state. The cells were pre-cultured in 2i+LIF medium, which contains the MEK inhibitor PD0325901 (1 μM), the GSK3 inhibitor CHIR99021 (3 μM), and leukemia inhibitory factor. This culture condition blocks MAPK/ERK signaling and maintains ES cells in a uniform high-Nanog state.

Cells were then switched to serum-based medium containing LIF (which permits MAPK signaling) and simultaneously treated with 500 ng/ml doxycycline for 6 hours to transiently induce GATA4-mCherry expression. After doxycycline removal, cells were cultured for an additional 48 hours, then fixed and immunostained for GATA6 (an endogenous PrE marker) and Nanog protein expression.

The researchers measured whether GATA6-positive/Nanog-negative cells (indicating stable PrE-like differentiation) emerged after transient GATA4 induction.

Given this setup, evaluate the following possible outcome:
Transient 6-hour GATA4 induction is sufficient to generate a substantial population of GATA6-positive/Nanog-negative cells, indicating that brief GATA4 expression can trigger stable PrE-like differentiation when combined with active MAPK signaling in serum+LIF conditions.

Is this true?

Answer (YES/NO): YES